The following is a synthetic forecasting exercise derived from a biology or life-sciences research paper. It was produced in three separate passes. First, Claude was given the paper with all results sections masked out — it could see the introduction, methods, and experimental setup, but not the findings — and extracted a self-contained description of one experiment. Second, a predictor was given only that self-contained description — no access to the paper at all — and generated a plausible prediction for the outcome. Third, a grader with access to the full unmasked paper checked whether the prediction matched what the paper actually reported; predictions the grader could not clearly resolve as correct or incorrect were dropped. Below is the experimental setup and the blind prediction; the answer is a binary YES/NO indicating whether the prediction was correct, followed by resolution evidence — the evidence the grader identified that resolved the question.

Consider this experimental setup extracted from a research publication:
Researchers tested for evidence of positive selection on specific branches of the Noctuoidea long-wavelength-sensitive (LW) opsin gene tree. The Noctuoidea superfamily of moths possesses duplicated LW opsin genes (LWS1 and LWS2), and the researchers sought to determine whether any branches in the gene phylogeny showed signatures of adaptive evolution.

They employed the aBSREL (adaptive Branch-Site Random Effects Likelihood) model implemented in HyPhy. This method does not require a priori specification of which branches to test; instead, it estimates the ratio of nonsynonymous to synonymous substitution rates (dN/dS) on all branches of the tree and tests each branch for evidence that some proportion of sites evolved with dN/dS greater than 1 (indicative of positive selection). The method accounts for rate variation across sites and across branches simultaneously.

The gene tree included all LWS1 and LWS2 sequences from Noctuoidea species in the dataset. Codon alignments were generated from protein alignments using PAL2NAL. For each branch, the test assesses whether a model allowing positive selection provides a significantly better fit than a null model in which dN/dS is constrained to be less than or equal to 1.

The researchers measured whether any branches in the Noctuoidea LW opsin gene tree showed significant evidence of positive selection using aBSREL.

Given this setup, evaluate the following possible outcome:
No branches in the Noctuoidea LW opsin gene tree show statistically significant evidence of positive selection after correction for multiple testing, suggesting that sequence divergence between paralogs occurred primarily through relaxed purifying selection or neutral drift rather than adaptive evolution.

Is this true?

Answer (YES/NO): YES